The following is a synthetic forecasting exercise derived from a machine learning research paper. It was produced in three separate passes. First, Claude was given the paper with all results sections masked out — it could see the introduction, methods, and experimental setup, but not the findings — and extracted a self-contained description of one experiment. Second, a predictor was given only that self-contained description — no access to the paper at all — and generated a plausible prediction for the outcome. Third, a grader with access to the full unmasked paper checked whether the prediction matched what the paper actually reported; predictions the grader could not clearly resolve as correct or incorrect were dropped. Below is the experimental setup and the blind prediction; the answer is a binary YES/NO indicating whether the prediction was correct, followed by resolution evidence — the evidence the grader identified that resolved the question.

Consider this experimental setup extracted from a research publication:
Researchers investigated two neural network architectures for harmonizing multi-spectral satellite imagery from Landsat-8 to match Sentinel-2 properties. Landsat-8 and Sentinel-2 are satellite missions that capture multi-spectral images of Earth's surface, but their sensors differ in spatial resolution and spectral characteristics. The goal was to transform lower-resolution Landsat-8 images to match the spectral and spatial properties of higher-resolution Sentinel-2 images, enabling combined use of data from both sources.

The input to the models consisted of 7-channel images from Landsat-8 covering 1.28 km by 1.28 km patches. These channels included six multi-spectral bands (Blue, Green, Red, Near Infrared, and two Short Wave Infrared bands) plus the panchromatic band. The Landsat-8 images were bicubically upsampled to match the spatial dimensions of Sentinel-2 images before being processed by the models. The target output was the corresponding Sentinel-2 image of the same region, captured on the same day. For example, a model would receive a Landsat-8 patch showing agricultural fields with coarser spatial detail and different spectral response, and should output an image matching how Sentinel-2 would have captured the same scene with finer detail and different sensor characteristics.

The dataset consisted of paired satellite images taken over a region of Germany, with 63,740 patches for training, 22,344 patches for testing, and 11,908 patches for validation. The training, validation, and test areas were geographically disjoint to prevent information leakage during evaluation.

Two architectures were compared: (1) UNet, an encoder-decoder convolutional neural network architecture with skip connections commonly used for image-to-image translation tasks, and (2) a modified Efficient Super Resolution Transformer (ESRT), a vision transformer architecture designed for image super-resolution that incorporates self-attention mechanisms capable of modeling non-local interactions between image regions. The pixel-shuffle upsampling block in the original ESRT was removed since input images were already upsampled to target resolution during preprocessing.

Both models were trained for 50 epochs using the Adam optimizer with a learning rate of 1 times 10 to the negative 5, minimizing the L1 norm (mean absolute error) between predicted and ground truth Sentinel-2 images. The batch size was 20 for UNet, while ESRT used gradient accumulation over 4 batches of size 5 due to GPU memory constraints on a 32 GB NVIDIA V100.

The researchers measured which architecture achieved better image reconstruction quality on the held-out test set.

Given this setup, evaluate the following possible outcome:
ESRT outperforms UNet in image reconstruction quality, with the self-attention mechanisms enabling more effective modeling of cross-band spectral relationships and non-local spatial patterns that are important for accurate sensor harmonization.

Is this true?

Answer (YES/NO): NO